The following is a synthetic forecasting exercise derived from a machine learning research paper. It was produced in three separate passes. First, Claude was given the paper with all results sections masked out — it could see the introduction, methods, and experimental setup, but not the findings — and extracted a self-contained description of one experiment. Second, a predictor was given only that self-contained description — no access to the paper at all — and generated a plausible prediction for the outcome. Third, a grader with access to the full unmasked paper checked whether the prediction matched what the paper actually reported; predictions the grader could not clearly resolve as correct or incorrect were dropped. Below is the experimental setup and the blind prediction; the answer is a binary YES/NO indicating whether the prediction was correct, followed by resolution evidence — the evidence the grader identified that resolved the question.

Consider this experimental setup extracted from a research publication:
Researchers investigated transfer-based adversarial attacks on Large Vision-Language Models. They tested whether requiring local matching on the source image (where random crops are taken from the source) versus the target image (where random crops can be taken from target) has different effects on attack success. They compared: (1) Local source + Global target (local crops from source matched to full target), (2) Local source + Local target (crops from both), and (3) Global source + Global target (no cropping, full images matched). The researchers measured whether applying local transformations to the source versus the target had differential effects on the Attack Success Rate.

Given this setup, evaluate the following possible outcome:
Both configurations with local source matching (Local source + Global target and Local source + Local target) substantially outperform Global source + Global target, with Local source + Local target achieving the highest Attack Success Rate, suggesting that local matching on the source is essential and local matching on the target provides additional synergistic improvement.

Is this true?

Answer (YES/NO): NO